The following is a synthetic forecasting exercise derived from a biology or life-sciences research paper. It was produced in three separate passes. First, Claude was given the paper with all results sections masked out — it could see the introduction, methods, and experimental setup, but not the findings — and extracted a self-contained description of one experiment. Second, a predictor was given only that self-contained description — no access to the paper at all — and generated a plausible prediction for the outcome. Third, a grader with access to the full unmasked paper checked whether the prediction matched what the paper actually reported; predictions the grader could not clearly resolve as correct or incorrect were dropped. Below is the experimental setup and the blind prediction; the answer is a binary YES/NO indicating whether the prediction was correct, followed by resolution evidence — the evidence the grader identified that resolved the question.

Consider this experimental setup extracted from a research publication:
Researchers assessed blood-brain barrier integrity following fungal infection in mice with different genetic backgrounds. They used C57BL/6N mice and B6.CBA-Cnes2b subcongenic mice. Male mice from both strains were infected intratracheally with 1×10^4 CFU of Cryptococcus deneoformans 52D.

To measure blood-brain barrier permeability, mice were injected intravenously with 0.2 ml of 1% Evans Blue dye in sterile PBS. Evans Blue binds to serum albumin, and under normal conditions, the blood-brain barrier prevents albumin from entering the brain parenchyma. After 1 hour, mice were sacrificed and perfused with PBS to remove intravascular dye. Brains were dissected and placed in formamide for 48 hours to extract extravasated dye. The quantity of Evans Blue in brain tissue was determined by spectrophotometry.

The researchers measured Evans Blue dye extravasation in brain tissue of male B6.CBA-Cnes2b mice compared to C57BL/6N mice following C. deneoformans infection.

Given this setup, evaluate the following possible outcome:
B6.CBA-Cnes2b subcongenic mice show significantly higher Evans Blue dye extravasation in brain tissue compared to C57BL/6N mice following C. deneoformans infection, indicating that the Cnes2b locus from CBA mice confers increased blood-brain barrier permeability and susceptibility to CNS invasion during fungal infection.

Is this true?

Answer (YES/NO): NO